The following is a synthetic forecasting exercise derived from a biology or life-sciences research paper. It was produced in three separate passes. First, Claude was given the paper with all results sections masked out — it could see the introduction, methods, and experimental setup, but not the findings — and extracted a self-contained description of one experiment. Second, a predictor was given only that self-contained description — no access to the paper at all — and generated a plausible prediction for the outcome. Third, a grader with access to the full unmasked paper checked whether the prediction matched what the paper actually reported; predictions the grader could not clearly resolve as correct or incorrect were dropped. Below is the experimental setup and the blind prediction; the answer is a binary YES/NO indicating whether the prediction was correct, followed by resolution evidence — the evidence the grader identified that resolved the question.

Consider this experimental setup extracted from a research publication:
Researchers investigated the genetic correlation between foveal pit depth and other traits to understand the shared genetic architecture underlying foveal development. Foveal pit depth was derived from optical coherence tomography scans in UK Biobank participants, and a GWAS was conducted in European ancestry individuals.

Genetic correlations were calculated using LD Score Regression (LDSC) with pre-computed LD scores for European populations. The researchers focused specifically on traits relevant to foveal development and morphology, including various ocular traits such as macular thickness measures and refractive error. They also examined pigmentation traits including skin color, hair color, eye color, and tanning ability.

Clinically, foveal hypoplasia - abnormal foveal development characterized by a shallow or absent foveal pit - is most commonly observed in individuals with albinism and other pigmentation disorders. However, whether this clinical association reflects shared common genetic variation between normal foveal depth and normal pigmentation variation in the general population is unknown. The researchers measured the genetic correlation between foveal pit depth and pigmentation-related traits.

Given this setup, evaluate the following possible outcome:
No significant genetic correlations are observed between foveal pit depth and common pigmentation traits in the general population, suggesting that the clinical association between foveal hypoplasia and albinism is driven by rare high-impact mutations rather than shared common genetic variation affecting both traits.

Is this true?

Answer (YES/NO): YES